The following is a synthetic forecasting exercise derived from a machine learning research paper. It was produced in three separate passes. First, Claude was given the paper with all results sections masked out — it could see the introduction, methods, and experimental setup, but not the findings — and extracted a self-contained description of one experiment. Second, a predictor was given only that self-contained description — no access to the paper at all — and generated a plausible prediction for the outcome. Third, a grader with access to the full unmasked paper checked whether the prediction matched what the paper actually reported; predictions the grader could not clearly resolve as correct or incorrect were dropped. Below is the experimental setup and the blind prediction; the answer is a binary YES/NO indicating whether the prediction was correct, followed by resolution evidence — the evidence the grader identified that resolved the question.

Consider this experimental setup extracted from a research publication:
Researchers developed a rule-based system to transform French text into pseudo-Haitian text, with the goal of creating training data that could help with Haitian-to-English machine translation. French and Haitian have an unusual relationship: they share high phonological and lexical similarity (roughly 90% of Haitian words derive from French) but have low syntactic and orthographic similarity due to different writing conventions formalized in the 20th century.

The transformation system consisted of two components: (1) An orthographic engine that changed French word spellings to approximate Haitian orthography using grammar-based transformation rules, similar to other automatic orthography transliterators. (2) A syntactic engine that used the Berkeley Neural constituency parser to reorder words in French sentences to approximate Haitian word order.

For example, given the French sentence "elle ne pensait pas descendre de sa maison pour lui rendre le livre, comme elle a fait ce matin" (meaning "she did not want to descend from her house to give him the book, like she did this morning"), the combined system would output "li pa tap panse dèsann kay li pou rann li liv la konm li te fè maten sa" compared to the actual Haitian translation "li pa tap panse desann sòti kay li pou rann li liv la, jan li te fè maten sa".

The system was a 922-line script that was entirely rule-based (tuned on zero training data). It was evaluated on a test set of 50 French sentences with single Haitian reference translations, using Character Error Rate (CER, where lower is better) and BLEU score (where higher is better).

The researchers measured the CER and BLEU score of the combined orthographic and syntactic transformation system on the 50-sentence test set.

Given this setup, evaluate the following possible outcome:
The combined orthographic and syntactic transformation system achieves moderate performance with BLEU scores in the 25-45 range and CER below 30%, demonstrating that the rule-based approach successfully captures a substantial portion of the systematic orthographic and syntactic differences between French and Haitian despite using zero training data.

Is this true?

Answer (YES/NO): NO